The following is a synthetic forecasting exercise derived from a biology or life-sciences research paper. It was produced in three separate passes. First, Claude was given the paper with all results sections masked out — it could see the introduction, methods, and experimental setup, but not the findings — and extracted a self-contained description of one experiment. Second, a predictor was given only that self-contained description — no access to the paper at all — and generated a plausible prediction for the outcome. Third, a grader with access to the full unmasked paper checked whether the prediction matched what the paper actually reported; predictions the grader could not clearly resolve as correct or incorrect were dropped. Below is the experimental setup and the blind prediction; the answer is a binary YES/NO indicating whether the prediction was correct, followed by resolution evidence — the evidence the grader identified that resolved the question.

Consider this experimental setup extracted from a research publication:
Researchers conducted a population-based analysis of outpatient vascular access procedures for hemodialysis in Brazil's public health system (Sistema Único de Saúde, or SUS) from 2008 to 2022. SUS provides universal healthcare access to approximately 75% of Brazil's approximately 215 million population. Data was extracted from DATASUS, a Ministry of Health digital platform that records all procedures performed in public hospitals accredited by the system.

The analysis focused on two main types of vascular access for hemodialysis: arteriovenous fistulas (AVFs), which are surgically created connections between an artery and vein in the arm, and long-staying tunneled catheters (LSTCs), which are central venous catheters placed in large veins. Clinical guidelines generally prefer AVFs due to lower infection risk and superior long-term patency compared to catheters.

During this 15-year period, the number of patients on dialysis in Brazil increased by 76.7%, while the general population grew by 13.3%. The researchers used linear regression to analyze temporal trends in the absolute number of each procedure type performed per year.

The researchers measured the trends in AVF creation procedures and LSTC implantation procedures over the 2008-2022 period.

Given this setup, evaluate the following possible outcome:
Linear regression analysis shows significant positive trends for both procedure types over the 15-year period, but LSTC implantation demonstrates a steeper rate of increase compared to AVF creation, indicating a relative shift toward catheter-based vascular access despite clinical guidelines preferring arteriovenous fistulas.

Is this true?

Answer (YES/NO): NO